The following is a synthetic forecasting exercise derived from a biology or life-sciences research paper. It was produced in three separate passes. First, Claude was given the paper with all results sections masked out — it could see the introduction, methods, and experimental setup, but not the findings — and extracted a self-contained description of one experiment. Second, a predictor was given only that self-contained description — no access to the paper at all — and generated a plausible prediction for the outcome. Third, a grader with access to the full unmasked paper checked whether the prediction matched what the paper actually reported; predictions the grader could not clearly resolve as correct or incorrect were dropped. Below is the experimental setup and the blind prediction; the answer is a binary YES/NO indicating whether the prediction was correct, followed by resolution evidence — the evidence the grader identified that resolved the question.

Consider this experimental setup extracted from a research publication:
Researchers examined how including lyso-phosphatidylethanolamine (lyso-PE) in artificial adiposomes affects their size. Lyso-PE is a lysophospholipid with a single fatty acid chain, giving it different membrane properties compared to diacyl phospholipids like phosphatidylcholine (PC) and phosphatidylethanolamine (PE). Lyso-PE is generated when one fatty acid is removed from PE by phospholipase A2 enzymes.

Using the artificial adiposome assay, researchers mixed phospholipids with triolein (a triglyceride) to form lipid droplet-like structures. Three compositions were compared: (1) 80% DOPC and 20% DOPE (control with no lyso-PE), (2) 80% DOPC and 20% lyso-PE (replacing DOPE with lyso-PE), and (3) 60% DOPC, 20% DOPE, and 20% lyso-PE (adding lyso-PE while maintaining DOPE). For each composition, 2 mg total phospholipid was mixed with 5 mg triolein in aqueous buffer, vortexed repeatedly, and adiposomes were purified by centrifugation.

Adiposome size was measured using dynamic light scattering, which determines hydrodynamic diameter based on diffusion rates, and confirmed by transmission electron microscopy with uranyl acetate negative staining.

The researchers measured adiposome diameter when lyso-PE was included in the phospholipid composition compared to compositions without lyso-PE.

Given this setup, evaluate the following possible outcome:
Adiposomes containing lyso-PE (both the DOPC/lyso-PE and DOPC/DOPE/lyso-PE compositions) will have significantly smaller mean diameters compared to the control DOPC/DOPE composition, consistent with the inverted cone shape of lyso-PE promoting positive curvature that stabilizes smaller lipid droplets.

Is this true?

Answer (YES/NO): YES